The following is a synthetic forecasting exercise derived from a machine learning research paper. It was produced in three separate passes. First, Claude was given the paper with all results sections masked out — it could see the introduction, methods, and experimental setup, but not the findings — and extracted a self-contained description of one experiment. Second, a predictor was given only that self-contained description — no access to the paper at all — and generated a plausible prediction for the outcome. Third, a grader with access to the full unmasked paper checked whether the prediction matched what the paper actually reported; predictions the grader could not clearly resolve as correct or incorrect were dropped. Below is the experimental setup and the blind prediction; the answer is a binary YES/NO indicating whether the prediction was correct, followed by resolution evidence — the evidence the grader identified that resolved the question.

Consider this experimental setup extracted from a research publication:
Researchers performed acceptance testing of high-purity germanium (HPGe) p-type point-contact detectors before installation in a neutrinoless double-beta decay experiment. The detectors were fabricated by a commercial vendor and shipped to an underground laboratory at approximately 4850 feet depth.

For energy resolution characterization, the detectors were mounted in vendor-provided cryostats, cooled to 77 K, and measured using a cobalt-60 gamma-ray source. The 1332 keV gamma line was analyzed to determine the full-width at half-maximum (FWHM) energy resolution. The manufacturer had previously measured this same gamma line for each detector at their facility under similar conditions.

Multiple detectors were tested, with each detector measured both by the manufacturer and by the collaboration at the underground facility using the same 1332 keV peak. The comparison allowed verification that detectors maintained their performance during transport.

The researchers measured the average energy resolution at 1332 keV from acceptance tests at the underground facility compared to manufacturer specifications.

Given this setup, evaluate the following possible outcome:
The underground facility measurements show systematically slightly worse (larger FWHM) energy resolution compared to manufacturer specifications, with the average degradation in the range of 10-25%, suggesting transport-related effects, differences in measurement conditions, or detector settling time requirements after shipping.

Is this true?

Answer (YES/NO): NO